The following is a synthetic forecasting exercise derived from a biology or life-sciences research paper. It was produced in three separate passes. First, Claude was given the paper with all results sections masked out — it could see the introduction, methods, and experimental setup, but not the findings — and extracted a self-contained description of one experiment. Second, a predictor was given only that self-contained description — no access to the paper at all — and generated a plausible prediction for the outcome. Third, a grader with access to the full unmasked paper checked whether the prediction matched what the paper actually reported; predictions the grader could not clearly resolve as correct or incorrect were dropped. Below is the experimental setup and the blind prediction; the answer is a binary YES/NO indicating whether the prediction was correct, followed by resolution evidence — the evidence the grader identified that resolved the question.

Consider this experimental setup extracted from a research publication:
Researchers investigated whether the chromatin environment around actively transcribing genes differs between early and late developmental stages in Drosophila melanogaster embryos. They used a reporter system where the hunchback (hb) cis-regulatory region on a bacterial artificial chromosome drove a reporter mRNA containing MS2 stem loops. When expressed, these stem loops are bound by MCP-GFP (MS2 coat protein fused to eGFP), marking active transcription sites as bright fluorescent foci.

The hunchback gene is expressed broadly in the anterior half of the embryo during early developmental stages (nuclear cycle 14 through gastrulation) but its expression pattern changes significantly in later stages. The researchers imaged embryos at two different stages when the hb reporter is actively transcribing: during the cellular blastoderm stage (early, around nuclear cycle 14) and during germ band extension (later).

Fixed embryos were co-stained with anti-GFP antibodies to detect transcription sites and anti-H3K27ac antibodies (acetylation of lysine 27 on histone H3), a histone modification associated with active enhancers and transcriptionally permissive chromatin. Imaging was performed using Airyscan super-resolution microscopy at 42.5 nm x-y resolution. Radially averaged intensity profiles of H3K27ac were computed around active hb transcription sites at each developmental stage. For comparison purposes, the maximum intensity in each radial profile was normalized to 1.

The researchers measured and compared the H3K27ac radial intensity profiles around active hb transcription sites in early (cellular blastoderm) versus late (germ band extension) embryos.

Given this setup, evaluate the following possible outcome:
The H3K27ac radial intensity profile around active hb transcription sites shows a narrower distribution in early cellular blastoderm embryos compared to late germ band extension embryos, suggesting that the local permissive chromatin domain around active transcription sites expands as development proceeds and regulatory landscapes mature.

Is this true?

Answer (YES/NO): NO